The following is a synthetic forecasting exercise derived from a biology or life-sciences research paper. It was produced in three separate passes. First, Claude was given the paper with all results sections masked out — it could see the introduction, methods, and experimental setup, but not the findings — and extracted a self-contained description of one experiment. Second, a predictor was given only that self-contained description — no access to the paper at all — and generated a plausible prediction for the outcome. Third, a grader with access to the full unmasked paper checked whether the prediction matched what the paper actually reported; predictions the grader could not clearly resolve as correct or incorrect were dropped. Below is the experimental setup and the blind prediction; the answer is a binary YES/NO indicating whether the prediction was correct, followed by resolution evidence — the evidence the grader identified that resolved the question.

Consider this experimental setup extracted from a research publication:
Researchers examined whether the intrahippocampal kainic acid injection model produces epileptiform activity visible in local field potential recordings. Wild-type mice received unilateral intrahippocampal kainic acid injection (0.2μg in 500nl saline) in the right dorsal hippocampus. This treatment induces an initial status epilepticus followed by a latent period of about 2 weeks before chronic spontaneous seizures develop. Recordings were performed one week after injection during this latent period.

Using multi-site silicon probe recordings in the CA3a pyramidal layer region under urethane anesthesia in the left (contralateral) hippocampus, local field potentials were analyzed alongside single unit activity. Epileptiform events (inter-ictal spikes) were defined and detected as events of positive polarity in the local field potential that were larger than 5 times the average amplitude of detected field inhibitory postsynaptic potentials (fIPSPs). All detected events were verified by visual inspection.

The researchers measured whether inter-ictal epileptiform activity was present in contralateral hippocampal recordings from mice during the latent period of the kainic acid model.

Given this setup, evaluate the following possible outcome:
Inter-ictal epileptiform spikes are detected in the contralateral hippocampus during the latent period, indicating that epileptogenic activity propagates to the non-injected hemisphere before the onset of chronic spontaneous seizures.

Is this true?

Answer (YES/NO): YES